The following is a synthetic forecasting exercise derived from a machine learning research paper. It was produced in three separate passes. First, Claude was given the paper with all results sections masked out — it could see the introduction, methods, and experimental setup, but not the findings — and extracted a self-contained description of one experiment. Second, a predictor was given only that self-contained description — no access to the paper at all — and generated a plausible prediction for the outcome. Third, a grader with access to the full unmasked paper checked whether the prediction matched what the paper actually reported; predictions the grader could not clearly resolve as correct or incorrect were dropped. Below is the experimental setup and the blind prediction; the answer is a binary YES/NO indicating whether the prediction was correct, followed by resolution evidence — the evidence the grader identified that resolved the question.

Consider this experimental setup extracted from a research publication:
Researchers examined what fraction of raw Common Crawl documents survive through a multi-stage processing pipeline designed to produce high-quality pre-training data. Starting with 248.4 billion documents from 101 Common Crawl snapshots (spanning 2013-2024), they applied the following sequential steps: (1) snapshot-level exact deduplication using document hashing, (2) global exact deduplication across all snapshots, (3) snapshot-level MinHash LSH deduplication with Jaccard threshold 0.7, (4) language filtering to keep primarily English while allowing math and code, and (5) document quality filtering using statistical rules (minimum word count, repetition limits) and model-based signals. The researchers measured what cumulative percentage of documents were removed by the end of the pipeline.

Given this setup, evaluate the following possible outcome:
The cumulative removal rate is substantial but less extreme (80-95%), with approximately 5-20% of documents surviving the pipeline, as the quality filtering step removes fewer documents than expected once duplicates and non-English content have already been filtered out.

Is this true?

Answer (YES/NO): YES